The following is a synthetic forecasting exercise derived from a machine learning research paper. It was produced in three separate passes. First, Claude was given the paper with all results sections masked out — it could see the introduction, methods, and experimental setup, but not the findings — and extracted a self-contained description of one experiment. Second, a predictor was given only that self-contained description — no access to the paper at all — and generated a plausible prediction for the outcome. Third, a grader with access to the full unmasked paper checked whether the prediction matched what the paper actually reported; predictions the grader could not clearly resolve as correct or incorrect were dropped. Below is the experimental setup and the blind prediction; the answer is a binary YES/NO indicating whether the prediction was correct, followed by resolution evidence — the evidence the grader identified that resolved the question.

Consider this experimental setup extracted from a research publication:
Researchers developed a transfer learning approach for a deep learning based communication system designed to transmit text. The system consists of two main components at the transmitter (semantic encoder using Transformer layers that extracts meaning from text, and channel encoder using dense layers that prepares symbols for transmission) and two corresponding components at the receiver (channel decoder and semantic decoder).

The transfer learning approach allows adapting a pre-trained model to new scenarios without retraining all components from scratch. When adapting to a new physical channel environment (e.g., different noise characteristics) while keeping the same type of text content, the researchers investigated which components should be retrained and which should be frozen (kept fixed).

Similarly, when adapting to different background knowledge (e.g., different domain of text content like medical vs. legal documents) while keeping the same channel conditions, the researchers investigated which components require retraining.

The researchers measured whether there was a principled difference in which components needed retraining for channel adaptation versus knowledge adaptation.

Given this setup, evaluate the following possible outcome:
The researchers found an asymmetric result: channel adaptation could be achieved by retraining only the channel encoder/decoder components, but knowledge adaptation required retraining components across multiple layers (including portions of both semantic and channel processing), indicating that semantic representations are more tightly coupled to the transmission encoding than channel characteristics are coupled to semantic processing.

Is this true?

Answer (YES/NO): NO